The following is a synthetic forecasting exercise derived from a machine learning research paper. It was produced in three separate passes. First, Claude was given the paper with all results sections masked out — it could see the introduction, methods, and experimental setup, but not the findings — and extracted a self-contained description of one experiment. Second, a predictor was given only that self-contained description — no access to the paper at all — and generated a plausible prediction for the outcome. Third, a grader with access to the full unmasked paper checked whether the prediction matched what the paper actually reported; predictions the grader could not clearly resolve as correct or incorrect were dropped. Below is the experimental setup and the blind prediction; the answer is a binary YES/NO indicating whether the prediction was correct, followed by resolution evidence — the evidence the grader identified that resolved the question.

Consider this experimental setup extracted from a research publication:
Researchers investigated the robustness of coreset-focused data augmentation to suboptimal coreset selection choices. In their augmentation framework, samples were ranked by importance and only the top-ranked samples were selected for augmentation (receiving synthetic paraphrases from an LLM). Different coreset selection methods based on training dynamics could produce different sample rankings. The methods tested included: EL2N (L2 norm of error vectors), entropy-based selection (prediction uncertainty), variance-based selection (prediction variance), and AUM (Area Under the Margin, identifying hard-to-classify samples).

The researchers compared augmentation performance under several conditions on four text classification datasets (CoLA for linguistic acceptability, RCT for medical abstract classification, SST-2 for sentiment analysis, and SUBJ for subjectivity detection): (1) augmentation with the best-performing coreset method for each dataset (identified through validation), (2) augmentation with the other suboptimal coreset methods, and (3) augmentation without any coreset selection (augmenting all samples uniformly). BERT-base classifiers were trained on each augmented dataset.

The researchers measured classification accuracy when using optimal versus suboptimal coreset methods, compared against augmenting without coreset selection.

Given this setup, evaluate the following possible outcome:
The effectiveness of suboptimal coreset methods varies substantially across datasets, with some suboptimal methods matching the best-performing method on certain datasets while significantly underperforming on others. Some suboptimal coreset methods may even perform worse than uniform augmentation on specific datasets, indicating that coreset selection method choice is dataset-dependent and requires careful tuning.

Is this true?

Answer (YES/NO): NO